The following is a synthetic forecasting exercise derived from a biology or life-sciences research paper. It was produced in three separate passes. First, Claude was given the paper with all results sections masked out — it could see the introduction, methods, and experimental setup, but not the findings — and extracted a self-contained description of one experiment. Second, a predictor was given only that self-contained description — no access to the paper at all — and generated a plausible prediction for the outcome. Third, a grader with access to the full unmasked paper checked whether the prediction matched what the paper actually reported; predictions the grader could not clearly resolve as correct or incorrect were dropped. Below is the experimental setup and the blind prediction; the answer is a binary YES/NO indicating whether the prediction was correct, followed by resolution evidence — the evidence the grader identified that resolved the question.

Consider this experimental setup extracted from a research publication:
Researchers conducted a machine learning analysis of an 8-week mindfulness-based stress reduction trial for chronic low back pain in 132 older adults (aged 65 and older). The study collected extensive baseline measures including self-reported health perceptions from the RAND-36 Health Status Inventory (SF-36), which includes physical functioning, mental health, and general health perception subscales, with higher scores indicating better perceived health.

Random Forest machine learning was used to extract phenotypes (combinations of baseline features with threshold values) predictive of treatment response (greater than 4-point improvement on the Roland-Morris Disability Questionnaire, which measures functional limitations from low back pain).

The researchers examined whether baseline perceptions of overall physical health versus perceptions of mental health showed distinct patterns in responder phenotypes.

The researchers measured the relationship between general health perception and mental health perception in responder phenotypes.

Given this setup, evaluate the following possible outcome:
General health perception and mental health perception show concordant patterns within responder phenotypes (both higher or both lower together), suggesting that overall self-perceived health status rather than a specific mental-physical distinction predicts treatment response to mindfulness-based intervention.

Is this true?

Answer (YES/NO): NO